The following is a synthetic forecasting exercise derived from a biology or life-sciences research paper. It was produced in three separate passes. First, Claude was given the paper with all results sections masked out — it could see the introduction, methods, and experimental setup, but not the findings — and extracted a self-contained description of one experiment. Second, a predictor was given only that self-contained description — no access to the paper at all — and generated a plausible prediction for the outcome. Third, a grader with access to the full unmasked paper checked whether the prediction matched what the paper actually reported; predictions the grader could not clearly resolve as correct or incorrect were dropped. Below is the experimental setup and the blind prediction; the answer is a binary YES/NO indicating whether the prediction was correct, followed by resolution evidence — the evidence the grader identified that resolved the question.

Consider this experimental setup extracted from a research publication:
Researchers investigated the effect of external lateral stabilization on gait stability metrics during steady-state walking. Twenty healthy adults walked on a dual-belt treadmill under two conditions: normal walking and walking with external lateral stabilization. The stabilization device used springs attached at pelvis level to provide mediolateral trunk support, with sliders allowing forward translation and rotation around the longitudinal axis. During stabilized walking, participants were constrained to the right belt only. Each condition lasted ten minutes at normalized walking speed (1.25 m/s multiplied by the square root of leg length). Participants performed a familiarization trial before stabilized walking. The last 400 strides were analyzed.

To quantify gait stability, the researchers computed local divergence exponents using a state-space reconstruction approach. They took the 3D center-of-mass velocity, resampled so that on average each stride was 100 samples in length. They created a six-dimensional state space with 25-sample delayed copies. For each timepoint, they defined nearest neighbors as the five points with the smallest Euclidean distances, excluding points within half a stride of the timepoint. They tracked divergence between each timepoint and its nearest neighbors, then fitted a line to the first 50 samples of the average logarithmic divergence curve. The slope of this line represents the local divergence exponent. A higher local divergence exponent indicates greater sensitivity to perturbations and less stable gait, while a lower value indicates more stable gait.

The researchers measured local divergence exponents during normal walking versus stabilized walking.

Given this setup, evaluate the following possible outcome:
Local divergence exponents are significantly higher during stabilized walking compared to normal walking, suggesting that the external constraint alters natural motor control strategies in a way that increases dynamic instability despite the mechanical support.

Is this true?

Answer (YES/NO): NO